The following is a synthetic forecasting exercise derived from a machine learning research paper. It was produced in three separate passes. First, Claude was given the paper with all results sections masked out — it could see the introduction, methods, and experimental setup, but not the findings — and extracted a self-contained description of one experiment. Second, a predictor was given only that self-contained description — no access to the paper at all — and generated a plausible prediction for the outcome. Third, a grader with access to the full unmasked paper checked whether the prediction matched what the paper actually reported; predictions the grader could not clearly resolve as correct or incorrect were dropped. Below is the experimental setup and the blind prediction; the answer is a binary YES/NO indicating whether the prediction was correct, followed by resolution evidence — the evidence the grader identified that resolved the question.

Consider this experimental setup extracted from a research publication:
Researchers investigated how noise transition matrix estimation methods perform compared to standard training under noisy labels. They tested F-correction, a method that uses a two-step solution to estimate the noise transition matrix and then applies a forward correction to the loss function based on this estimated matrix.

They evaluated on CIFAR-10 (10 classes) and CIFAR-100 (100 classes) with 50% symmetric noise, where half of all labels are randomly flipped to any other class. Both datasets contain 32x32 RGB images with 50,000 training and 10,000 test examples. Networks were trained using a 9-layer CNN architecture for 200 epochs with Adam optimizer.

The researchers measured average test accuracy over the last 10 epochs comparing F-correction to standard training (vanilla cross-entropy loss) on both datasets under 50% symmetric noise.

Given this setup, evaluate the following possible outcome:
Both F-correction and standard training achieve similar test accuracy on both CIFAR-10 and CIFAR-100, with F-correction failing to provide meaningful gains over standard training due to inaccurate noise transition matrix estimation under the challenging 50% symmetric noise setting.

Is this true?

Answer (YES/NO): NO